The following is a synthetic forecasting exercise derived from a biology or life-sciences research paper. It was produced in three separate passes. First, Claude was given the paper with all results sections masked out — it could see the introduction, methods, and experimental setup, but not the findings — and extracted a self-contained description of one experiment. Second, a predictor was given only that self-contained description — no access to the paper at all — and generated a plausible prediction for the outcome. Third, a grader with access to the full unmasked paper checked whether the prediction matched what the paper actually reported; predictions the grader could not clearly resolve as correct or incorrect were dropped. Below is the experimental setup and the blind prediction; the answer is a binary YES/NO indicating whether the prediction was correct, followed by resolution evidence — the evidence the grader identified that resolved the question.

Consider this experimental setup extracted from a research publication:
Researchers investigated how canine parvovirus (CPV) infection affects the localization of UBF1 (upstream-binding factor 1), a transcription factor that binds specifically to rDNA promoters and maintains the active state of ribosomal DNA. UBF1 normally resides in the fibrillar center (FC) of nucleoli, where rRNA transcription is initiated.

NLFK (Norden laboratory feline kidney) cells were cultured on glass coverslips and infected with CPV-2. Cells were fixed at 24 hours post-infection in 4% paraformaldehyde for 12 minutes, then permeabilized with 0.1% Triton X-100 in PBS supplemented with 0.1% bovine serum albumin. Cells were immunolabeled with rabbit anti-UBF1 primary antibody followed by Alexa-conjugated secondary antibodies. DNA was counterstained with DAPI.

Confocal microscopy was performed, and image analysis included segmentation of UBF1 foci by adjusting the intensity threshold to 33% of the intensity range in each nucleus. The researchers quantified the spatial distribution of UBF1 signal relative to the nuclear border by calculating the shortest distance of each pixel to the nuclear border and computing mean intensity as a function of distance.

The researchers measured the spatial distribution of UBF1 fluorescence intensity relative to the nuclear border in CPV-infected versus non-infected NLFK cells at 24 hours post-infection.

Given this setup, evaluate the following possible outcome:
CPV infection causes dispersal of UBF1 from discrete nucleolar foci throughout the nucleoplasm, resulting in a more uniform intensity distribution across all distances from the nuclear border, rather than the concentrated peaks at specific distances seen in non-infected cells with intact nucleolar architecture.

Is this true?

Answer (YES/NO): YES